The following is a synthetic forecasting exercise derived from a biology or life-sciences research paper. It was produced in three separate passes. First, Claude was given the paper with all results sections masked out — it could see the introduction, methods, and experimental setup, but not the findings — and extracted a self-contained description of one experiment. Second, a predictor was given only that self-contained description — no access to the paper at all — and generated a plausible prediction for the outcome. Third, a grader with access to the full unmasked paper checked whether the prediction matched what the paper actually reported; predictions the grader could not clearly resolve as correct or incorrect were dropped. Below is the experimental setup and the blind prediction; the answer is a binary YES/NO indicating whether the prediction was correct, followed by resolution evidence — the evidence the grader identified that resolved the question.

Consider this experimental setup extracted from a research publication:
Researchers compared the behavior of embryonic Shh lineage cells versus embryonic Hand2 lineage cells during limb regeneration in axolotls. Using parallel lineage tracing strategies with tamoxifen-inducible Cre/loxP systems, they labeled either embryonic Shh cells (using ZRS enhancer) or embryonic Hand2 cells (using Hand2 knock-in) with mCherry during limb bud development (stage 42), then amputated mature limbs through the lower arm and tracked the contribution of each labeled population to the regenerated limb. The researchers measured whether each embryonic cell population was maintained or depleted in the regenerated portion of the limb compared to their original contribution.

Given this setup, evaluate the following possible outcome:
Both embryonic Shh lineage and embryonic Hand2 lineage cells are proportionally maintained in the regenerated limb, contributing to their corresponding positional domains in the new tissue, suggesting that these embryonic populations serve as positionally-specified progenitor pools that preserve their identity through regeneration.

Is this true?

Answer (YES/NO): NO